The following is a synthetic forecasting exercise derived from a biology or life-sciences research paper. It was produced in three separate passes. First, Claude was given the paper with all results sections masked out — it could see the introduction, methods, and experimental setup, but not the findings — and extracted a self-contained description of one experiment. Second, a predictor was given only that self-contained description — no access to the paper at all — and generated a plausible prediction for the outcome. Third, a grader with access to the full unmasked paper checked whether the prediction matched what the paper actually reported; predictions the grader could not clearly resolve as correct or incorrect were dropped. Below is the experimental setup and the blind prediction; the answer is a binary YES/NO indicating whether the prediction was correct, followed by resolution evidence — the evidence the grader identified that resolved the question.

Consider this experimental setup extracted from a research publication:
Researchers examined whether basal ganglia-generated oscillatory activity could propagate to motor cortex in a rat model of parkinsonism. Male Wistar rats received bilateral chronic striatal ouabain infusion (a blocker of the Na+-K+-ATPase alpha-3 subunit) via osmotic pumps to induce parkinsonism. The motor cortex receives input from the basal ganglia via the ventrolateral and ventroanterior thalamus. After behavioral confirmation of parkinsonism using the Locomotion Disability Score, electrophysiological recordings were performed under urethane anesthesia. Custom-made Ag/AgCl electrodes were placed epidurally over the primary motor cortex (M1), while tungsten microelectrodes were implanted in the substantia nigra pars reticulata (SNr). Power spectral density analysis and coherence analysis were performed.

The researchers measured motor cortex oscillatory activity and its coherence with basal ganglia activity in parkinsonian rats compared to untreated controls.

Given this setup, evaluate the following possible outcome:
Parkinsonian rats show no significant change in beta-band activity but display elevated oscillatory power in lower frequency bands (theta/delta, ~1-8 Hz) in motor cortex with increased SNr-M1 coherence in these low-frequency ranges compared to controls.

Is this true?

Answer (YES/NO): NO